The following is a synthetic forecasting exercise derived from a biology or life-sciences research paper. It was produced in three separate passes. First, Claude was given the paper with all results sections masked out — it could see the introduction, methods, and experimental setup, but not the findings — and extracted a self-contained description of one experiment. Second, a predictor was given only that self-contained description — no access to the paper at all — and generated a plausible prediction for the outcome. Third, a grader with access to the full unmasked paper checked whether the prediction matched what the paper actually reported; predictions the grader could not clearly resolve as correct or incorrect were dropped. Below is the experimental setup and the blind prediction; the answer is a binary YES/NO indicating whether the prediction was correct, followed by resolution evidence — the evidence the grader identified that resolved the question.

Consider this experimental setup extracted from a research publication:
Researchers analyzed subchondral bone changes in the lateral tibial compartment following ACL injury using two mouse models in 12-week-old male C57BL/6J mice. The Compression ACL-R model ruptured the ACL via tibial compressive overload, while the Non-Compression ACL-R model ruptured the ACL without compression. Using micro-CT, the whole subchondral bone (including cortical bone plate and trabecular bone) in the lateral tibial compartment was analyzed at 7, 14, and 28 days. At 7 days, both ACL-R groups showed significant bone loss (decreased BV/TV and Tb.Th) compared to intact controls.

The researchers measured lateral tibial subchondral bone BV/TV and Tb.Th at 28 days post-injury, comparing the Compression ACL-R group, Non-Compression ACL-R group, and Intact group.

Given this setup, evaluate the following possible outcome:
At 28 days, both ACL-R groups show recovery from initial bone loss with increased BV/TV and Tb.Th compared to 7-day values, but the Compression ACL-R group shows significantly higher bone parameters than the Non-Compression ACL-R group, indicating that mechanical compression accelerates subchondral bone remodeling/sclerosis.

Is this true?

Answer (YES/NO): NO